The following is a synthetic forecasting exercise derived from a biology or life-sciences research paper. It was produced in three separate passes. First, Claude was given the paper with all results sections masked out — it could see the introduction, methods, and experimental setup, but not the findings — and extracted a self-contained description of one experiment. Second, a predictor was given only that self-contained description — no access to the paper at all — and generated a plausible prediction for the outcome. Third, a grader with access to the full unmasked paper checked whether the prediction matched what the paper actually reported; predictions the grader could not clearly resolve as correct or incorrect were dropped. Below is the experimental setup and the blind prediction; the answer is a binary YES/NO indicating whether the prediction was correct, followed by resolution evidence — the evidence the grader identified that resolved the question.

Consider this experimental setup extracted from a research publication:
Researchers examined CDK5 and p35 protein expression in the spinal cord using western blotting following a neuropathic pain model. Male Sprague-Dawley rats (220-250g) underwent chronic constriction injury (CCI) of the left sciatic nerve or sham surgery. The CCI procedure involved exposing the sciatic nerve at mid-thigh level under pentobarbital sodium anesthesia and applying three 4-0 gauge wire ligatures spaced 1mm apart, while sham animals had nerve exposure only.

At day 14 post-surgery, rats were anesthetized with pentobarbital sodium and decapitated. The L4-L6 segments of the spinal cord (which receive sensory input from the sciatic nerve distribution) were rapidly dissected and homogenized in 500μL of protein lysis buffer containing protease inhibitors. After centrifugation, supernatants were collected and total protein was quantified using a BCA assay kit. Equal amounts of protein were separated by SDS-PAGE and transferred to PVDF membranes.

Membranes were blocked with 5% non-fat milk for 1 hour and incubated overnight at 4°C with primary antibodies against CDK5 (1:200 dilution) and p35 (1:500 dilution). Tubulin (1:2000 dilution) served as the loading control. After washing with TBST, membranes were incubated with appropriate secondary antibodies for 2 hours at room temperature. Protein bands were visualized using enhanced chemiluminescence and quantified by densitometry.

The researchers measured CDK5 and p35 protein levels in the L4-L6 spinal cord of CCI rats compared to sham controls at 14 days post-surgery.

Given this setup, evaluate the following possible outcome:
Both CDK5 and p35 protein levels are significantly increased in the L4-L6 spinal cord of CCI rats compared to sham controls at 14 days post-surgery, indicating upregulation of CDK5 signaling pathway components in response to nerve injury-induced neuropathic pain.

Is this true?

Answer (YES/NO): YES